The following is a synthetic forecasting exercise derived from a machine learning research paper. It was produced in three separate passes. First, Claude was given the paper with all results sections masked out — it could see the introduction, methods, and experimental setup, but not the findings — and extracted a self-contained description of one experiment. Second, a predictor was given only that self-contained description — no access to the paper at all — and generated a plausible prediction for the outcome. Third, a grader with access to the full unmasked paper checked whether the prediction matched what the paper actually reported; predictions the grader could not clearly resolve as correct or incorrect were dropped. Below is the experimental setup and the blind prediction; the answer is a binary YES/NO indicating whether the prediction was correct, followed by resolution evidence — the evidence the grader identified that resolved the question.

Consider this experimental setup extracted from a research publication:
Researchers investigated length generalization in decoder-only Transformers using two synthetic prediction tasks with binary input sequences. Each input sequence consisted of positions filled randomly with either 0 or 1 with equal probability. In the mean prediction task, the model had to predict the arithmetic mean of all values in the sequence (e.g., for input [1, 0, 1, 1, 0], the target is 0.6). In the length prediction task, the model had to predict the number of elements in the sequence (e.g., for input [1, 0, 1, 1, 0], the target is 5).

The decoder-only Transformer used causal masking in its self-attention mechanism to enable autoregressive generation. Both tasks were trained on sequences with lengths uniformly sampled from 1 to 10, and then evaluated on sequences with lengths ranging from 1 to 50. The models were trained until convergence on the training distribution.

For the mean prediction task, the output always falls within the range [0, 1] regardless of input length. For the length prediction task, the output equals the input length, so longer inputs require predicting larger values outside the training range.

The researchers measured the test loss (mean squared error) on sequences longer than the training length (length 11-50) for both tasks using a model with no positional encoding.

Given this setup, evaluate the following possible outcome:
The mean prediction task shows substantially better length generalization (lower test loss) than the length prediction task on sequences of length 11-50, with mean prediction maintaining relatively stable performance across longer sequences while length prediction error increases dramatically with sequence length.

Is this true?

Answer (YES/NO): YES